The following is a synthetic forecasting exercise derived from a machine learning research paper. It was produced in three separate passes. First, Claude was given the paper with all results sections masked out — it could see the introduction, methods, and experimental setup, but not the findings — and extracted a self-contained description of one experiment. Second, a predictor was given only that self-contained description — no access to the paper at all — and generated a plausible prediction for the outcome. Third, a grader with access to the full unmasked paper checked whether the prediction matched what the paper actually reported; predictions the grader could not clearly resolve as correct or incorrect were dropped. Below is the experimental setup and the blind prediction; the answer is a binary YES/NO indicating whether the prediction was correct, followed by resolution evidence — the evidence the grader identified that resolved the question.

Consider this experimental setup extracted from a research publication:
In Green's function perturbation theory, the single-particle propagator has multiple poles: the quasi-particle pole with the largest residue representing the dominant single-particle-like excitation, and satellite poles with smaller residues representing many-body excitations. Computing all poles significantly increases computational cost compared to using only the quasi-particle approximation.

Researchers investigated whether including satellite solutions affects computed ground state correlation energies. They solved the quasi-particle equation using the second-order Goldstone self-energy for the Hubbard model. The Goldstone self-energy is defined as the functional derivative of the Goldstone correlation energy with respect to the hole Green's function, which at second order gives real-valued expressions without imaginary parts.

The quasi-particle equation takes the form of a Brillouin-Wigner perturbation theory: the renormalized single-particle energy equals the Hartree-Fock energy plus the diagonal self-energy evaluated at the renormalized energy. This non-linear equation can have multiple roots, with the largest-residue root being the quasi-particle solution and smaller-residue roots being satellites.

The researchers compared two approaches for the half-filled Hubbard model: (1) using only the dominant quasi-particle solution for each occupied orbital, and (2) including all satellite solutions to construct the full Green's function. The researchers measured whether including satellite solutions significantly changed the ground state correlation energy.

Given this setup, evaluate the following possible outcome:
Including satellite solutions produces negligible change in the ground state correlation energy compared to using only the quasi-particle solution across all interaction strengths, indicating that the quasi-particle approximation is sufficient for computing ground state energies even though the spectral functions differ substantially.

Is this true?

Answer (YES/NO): YES